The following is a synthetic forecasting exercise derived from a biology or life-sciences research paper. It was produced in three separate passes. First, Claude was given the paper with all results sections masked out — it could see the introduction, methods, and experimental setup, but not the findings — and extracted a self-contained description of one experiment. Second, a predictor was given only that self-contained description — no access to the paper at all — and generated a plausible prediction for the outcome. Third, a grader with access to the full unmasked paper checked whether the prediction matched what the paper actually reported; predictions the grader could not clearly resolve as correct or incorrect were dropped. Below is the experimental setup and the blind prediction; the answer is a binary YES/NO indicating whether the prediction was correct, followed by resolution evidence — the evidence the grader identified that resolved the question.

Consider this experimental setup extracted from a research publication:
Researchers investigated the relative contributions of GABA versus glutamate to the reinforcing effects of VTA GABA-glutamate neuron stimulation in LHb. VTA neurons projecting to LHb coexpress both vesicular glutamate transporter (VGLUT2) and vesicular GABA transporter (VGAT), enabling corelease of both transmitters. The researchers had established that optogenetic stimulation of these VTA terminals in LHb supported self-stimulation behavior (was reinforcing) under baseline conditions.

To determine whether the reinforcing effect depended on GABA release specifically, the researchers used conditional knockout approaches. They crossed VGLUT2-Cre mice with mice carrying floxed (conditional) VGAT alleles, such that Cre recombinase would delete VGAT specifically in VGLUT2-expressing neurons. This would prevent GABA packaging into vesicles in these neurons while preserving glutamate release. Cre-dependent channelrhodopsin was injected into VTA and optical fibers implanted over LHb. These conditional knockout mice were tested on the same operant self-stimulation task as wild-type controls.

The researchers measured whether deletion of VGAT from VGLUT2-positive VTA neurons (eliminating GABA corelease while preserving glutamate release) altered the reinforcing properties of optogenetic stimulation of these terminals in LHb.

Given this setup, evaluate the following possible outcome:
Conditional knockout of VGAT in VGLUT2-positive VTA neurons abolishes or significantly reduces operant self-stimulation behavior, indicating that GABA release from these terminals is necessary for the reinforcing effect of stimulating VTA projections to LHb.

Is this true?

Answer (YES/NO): YES